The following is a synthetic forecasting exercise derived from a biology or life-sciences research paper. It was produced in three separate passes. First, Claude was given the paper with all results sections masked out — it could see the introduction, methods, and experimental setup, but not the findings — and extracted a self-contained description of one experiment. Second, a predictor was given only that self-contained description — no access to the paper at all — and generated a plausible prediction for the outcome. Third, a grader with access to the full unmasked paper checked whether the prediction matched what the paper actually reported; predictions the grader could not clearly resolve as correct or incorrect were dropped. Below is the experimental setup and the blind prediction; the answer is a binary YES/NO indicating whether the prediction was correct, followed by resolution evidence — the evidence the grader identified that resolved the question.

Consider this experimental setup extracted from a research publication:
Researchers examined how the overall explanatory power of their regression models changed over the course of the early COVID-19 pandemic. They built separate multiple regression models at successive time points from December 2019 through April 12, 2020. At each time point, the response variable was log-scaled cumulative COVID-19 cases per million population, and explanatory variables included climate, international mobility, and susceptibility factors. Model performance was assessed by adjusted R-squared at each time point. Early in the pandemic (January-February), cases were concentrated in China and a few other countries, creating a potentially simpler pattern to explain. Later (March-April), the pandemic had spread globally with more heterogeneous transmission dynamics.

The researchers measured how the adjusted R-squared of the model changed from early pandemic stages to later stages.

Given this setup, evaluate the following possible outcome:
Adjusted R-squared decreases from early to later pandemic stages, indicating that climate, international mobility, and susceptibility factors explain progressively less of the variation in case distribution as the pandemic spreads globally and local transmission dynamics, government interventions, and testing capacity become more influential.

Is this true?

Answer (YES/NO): NO